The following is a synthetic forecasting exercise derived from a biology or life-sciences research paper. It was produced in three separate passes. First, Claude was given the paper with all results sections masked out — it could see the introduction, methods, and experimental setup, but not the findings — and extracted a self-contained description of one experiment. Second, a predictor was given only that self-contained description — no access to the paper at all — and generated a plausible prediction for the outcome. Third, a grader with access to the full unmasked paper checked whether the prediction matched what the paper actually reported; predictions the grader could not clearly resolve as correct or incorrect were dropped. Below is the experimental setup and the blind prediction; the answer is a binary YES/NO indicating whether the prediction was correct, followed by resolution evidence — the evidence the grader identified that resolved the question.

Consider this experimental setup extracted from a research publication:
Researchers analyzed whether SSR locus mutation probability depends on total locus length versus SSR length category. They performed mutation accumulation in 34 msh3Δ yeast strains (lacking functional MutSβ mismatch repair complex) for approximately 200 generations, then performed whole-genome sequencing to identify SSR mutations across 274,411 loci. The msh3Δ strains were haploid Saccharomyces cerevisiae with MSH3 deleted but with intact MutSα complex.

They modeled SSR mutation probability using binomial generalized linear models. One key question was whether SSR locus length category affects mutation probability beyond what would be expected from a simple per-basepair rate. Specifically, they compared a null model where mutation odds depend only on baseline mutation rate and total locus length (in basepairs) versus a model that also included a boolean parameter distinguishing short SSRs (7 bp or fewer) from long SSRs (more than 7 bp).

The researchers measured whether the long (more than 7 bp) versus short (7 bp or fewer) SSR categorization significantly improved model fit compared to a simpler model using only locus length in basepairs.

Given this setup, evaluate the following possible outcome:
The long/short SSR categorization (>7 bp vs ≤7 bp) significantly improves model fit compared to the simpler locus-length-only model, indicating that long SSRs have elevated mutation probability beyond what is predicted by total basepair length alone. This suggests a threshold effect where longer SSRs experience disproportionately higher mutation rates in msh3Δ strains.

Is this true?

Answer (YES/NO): YES